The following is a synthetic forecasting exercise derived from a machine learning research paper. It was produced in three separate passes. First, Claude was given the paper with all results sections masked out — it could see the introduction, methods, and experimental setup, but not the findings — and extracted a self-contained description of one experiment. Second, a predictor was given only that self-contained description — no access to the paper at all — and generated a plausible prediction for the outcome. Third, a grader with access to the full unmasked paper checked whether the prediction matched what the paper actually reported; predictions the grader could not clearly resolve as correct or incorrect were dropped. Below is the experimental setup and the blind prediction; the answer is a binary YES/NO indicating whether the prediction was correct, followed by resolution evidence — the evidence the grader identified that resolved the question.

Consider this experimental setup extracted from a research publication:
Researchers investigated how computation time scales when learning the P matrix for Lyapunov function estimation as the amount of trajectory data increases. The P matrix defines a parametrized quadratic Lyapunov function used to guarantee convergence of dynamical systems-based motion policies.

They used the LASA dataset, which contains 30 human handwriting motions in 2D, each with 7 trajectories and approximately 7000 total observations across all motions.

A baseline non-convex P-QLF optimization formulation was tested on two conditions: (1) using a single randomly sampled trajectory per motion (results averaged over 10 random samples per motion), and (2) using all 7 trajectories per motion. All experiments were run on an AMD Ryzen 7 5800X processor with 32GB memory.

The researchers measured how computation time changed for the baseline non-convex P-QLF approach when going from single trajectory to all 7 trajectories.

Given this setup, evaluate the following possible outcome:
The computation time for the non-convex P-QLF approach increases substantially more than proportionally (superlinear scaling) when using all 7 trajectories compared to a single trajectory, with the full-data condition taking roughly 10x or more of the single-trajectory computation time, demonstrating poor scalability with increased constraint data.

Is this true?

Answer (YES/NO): NO